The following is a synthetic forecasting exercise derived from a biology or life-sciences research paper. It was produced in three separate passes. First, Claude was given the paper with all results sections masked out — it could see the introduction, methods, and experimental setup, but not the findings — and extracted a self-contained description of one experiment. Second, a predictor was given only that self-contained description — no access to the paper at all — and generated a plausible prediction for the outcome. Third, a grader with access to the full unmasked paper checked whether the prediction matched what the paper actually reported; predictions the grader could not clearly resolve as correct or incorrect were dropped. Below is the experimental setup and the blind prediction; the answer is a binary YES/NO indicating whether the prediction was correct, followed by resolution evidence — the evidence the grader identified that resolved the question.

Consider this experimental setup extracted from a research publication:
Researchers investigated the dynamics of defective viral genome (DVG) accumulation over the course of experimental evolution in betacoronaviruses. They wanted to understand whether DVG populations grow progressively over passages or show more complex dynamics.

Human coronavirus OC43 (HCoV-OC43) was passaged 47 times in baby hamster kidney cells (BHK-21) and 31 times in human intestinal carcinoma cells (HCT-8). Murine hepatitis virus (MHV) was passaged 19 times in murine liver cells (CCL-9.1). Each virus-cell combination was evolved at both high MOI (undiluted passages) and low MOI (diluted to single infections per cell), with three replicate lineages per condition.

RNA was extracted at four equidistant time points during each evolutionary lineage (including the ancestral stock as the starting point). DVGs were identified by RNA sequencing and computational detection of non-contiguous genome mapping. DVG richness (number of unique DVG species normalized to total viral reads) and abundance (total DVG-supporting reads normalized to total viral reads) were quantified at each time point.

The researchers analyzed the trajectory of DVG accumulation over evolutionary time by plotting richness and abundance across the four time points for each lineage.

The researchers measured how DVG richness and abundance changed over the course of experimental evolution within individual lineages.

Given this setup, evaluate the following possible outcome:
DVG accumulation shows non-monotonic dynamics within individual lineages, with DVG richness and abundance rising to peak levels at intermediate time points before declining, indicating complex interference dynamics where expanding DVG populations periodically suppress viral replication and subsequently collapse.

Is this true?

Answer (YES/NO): NO